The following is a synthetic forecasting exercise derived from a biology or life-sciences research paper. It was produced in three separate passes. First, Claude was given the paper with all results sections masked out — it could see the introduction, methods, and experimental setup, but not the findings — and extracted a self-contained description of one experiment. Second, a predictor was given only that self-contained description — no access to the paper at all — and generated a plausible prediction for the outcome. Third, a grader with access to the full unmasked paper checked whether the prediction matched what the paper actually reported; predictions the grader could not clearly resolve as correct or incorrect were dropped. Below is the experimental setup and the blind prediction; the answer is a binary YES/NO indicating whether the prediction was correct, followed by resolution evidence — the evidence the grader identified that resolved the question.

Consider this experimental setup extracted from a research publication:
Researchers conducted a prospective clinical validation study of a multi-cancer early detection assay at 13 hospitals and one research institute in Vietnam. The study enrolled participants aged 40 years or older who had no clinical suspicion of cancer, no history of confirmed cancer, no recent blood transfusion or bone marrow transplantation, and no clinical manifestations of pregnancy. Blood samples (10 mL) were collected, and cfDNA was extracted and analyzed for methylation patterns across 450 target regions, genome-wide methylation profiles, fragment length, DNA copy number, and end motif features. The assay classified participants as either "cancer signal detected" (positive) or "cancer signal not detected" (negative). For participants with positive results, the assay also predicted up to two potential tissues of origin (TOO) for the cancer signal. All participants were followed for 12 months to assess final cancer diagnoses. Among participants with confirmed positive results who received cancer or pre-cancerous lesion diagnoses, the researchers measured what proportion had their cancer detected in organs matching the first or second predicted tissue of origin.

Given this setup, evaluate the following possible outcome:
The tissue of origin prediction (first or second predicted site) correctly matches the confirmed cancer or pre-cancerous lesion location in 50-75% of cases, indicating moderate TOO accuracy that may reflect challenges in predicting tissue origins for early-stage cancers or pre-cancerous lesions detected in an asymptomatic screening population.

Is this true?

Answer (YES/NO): NO